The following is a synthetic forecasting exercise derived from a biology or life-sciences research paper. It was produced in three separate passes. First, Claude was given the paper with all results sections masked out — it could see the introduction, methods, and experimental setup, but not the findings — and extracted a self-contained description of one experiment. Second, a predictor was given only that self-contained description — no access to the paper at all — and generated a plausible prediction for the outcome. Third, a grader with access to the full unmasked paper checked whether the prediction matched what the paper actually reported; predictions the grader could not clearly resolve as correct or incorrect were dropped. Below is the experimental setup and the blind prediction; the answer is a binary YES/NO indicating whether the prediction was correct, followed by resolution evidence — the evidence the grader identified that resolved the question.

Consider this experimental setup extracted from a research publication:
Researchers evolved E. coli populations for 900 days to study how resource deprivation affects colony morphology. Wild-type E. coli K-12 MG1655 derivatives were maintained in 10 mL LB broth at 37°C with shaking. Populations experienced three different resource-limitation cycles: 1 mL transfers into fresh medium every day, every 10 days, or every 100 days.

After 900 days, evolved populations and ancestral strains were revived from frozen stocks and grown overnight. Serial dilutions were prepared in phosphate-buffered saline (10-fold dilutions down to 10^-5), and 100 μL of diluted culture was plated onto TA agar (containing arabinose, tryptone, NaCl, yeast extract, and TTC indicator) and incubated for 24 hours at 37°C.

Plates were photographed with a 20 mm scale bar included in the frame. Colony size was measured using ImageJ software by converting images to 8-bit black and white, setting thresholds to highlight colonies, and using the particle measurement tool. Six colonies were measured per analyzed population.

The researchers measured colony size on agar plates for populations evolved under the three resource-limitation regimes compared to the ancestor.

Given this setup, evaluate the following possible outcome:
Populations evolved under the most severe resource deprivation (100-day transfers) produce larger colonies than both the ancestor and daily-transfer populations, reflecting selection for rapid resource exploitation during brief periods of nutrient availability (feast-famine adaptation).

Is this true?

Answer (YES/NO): NO